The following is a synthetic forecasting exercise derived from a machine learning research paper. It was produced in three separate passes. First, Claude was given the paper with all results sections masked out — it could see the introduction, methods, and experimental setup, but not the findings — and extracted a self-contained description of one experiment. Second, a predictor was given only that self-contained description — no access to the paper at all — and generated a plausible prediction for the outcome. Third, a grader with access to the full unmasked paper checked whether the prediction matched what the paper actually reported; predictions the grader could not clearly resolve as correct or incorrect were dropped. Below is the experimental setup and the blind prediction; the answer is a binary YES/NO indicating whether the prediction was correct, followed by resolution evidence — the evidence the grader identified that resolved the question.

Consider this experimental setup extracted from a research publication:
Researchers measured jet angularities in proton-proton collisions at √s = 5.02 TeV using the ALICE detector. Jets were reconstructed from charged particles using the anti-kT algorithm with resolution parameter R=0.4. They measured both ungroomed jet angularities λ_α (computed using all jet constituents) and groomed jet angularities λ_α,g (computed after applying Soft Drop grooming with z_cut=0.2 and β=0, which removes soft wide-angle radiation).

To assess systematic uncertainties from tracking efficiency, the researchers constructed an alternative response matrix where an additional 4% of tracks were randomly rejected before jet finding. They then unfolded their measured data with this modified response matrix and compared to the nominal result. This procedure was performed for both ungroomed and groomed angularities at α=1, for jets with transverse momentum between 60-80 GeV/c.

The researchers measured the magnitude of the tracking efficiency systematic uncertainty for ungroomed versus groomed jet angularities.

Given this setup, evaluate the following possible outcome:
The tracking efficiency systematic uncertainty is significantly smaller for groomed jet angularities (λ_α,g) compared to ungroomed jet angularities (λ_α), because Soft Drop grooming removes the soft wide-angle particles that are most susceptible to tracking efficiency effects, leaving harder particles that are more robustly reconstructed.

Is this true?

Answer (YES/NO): YES